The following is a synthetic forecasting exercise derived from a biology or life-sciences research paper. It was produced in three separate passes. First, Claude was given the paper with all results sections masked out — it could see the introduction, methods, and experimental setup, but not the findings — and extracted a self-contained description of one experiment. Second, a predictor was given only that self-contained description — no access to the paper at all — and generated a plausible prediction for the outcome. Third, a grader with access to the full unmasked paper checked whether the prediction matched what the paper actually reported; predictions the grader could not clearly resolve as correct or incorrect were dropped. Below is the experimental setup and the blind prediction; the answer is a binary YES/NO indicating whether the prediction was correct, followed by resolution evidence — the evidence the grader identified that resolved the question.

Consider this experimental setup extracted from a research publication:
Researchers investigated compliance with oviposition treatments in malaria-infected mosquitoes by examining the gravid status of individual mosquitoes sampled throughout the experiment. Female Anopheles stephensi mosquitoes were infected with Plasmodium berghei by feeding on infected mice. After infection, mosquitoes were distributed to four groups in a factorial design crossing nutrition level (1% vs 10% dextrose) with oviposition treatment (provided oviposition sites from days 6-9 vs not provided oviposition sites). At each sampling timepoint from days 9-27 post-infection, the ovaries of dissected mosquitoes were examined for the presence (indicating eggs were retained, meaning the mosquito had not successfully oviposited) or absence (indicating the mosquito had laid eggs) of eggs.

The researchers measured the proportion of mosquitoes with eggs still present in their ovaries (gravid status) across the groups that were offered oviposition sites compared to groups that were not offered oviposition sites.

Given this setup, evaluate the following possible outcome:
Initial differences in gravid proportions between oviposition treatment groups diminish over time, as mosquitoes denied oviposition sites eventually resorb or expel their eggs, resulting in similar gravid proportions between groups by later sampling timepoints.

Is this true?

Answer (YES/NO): NO